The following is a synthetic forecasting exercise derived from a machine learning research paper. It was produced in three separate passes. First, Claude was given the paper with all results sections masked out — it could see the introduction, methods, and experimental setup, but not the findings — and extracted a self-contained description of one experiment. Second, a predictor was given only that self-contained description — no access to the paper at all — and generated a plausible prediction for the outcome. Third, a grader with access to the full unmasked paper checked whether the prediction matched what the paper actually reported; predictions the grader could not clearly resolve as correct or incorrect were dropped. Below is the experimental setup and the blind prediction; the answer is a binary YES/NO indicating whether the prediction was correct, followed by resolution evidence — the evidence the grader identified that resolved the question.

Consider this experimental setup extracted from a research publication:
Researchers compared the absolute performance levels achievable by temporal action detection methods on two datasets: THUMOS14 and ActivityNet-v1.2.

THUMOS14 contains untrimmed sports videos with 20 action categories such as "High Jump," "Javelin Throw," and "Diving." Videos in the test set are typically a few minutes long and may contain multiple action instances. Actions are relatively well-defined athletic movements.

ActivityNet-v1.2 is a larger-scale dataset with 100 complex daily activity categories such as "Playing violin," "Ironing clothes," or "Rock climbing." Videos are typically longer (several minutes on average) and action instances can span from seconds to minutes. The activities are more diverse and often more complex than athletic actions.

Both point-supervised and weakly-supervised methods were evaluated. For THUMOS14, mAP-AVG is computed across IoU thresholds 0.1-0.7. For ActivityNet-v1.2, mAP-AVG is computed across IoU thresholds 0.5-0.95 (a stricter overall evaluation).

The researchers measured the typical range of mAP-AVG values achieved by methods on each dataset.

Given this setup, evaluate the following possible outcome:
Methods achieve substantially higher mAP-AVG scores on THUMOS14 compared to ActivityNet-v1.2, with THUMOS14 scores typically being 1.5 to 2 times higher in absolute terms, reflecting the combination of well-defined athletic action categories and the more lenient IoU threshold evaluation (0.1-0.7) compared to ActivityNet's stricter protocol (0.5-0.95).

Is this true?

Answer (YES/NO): YES